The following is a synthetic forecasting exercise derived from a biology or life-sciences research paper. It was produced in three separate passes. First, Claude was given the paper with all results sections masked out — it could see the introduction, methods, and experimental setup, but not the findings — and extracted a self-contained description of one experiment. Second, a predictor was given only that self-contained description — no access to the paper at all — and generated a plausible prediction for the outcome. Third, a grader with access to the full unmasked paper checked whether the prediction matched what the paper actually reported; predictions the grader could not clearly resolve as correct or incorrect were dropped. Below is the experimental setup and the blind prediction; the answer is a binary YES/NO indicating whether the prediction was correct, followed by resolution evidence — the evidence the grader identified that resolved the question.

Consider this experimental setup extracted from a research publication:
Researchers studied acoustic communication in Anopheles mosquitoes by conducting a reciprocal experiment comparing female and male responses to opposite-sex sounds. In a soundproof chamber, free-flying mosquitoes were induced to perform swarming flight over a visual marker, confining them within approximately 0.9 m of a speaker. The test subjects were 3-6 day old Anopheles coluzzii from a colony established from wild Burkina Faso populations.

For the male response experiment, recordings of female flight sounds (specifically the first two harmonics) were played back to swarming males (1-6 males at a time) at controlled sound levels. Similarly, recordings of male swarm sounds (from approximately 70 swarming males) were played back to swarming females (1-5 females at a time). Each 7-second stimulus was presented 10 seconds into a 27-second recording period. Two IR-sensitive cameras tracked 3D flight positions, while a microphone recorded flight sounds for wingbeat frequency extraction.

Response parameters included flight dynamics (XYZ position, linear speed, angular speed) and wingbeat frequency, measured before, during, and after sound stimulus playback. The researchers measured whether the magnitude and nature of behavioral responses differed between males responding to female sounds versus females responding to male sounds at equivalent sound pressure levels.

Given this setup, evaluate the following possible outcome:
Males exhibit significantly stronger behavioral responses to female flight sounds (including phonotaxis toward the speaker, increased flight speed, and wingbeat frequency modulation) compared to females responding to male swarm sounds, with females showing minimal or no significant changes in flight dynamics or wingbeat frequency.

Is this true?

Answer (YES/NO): NO